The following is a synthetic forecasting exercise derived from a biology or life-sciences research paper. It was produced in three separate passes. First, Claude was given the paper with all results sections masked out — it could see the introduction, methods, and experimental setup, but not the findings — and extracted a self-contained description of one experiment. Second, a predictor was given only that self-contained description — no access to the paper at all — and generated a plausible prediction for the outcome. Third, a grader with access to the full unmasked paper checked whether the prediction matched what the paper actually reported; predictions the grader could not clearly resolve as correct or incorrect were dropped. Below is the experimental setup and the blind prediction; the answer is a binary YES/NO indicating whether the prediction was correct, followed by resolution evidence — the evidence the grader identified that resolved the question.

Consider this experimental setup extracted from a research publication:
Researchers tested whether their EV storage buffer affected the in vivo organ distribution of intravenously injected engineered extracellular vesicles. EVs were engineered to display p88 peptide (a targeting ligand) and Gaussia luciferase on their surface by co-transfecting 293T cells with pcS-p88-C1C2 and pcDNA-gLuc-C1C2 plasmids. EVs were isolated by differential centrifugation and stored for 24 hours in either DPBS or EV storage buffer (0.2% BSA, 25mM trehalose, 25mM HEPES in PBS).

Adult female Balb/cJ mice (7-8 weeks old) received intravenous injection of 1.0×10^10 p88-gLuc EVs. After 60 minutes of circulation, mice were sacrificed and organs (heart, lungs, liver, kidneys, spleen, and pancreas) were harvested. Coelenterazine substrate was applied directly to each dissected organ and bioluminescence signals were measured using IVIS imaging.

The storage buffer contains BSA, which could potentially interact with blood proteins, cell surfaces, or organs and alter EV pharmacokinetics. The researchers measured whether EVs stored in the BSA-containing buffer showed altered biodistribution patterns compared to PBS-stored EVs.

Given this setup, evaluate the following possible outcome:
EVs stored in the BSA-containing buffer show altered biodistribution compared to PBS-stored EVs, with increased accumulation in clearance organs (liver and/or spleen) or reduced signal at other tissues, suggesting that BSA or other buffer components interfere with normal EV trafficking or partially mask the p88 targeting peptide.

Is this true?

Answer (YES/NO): NO